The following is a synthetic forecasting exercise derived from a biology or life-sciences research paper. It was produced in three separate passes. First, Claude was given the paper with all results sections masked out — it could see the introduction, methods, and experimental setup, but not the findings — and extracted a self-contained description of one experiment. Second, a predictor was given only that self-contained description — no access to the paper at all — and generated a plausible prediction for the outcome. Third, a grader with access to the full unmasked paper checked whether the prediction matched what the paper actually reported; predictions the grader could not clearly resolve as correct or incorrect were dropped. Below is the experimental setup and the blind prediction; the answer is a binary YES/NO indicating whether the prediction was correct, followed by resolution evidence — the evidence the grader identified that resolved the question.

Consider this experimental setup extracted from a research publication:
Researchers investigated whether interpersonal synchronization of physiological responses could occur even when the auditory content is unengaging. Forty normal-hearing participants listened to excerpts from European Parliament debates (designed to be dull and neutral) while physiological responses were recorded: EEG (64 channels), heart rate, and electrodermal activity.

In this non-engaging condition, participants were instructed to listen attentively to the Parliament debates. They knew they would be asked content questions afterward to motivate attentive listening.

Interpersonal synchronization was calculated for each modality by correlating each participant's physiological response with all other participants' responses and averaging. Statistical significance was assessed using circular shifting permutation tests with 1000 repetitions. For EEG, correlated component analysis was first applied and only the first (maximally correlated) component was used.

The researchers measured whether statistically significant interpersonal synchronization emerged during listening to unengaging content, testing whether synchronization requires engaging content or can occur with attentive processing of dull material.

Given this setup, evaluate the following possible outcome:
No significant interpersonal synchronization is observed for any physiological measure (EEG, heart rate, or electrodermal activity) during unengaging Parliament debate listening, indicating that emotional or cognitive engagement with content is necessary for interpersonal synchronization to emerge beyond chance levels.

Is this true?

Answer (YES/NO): NO